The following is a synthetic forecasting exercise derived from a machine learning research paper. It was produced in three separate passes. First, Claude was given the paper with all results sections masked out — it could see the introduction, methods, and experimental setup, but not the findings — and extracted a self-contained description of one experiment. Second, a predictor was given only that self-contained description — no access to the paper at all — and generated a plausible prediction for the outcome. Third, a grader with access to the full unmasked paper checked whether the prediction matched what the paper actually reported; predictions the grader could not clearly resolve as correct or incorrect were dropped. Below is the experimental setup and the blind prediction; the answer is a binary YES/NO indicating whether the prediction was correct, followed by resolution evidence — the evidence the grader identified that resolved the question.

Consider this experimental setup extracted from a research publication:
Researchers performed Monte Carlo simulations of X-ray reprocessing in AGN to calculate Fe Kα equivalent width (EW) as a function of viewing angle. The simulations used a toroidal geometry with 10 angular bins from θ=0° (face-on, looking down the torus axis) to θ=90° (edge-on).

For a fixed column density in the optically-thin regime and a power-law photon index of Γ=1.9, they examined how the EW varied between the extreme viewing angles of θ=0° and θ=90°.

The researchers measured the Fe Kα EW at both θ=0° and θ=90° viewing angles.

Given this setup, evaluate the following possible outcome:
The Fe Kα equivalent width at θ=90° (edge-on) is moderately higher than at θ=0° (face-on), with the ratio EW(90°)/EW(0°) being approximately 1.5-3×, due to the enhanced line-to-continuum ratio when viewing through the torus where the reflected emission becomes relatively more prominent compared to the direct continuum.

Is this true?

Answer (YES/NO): NO